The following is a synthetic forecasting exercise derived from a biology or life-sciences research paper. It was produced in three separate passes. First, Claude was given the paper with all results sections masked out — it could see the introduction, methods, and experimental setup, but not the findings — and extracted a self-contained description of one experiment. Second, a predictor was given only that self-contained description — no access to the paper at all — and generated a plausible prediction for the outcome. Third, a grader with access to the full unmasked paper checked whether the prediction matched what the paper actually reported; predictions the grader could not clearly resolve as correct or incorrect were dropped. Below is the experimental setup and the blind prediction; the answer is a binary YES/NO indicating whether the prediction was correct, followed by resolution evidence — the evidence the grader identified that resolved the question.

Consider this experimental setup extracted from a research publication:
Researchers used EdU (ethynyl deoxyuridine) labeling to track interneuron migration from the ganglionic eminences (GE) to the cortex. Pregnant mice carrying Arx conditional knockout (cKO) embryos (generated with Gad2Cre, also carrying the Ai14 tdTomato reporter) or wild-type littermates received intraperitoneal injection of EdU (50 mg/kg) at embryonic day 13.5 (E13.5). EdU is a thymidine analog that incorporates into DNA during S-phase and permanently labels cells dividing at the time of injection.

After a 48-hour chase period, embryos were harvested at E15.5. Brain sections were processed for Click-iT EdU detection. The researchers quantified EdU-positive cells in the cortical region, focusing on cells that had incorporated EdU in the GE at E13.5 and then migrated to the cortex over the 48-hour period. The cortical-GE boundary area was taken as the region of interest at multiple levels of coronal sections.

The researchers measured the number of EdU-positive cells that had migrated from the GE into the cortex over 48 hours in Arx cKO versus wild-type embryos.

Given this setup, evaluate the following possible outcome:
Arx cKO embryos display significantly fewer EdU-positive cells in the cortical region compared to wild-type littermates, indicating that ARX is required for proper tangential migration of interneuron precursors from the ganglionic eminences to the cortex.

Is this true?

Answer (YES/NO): YES